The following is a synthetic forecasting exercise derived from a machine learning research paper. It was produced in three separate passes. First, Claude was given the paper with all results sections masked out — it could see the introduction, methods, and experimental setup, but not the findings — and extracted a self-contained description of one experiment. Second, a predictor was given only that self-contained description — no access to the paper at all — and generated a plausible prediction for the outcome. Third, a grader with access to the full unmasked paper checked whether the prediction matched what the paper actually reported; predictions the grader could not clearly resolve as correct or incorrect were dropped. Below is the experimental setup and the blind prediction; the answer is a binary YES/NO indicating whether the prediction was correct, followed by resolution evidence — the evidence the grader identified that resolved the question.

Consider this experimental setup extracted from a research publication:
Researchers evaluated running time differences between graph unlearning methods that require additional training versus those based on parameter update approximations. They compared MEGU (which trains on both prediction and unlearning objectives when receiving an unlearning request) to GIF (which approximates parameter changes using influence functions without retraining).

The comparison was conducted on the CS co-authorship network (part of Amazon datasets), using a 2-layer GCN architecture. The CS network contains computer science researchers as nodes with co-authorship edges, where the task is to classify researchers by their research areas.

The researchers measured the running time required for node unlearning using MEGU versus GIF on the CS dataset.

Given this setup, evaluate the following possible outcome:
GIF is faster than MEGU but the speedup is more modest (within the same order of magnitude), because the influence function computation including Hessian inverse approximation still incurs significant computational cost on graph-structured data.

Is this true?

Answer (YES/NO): NO